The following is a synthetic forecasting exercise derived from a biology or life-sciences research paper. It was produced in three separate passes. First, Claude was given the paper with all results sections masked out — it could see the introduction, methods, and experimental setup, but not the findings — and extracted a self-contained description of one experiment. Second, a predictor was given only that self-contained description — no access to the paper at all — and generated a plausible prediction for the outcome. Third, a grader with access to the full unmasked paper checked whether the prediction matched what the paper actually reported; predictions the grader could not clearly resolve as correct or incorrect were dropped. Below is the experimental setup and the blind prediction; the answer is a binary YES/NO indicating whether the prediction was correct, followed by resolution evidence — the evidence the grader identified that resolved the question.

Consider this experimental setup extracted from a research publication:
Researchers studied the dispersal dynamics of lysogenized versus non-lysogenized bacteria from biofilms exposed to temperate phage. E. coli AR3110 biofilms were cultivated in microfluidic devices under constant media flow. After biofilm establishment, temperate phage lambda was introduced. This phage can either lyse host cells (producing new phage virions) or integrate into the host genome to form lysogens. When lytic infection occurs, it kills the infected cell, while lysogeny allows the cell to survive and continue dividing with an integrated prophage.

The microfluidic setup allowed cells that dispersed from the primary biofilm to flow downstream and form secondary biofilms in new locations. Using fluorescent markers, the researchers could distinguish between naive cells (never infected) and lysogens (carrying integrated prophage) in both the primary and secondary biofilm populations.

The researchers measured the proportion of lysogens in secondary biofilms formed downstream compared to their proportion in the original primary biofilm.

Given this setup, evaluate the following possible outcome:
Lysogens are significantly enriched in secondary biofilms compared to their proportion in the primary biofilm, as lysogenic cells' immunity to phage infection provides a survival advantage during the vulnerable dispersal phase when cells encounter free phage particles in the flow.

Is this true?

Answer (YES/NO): YES